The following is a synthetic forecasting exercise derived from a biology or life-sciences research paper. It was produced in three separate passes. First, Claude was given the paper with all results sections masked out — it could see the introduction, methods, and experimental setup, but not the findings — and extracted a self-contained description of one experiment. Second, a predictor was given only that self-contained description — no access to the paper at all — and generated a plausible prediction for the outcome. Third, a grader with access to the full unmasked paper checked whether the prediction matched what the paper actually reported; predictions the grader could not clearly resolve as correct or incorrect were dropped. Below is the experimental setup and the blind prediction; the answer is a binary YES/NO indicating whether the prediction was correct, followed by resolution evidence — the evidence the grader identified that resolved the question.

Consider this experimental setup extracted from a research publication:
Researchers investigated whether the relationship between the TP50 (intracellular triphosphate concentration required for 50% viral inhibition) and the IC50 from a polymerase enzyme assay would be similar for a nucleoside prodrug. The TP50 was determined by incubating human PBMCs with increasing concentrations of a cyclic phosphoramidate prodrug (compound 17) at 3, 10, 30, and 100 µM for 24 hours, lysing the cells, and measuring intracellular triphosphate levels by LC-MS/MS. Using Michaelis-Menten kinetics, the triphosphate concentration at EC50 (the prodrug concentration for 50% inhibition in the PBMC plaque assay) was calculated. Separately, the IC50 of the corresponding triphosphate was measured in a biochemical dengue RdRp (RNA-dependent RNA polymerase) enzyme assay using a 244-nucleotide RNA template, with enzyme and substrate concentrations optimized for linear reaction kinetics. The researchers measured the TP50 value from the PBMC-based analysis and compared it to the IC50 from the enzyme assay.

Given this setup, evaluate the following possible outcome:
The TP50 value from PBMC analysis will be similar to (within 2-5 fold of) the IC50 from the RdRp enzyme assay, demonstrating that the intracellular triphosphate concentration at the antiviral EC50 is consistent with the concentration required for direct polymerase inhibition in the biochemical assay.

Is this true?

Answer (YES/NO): YES